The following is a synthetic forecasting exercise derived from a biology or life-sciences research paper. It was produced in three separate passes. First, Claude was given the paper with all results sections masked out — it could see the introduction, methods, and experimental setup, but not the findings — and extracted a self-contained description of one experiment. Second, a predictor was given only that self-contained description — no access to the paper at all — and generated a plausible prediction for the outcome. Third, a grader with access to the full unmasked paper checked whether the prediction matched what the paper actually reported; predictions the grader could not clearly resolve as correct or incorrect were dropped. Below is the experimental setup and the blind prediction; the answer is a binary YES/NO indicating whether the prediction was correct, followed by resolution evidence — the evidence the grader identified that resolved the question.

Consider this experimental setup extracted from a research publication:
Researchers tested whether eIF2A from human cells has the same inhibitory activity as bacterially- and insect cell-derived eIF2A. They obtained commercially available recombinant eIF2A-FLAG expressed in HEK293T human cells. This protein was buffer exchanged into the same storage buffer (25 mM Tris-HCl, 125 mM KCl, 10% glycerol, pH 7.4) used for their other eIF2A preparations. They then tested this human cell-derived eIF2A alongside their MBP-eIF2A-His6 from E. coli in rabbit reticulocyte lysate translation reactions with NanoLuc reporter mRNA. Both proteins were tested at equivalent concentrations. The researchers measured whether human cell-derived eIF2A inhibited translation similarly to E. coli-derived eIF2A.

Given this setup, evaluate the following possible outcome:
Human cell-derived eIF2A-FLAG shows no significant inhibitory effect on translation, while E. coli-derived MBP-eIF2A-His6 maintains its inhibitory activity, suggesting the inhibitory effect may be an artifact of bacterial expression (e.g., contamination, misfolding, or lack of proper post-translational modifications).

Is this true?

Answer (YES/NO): NO